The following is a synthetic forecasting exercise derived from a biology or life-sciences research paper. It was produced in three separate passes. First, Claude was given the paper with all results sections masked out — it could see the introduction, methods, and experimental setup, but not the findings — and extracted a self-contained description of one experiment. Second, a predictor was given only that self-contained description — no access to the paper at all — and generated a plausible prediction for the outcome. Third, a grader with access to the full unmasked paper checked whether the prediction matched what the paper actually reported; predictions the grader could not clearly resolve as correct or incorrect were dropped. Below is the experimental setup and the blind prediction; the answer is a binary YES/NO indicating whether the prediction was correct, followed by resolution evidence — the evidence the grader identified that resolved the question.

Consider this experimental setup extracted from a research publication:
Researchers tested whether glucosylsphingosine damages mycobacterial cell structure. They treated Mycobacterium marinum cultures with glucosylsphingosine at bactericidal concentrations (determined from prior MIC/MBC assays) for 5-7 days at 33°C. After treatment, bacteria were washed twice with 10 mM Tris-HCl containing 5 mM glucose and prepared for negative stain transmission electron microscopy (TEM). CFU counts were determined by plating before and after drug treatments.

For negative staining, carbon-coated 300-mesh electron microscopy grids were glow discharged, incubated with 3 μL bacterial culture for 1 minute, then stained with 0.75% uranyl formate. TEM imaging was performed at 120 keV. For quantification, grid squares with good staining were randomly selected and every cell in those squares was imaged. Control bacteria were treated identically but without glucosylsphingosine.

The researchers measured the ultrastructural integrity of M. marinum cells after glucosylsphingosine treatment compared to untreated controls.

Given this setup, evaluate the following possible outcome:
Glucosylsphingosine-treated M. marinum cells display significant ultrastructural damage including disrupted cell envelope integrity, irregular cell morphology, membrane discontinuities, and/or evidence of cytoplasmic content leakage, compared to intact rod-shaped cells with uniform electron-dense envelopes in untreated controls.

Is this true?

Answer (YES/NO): YES